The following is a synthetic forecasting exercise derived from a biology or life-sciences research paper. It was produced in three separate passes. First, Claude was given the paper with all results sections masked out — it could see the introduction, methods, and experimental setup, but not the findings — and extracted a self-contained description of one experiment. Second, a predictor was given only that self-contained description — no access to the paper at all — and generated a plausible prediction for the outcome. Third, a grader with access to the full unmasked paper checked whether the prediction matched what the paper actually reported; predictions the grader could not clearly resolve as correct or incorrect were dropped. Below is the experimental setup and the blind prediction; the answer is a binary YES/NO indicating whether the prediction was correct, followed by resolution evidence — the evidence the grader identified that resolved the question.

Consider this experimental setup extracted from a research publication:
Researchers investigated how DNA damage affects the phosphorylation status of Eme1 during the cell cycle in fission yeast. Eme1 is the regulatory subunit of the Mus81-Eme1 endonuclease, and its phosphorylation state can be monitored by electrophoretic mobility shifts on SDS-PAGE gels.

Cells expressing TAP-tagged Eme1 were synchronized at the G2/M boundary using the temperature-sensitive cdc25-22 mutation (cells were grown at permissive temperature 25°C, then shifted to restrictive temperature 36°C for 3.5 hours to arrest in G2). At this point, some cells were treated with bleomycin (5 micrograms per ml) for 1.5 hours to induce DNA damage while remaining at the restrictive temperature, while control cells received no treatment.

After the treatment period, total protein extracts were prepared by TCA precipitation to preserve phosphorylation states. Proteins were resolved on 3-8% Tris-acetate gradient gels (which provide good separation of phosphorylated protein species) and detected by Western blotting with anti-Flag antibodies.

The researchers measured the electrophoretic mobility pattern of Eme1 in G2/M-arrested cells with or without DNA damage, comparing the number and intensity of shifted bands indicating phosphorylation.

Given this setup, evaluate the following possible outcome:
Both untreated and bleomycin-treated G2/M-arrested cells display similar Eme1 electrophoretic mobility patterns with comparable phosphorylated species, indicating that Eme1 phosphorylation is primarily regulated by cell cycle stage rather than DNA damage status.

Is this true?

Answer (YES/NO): NO